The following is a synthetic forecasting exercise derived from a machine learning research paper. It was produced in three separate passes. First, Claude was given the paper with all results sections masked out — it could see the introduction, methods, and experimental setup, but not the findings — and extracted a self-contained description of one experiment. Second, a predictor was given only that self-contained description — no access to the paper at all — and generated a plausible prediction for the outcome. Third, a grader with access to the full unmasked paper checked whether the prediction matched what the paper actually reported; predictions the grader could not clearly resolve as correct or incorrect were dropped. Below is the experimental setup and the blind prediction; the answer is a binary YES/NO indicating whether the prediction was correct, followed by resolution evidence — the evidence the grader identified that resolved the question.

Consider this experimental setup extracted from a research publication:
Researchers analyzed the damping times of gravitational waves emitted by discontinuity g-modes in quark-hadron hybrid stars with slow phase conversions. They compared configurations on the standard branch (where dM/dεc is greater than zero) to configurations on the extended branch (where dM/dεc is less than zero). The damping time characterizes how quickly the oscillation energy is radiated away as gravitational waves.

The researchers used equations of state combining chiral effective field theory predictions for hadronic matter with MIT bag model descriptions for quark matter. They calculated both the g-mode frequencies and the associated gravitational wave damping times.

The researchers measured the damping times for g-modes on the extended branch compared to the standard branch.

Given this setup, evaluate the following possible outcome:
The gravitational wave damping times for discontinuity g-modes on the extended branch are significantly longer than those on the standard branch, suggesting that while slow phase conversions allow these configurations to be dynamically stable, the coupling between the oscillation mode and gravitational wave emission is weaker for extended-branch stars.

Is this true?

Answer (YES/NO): NO